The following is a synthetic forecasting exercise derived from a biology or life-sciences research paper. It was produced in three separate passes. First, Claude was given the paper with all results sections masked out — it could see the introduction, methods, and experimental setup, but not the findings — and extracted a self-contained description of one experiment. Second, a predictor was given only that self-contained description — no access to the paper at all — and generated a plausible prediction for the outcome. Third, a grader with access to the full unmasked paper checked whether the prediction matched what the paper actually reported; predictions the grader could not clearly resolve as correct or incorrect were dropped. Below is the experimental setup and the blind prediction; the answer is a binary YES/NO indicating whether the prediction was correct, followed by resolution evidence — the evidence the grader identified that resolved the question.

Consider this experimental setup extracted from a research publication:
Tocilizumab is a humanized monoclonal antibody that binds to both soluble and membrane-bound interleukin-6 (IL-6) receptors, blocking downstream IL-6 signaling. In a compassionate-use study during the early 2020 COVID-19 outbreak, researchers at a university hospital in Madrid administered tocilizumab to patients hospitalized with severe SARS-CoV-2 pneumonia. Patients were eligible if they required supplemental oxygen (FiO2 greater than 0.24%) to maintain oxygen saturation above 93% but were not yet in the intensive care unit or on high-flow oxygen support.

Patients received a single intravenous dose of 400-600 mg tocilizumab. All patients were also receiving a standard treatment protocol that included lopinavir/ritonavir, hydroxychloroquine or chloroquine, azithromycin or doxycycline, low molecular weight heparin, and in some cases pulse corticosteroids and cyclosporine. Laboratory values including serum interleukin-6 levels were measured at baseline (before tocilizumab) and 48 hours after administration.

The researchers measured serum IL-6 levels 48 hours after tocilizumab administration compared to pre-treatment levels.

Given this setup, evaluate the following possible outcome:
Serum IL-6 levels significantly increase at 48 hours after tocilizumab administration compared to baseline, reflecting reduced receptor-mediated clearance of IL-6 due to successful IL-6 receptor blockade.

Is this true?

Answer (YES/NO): YES